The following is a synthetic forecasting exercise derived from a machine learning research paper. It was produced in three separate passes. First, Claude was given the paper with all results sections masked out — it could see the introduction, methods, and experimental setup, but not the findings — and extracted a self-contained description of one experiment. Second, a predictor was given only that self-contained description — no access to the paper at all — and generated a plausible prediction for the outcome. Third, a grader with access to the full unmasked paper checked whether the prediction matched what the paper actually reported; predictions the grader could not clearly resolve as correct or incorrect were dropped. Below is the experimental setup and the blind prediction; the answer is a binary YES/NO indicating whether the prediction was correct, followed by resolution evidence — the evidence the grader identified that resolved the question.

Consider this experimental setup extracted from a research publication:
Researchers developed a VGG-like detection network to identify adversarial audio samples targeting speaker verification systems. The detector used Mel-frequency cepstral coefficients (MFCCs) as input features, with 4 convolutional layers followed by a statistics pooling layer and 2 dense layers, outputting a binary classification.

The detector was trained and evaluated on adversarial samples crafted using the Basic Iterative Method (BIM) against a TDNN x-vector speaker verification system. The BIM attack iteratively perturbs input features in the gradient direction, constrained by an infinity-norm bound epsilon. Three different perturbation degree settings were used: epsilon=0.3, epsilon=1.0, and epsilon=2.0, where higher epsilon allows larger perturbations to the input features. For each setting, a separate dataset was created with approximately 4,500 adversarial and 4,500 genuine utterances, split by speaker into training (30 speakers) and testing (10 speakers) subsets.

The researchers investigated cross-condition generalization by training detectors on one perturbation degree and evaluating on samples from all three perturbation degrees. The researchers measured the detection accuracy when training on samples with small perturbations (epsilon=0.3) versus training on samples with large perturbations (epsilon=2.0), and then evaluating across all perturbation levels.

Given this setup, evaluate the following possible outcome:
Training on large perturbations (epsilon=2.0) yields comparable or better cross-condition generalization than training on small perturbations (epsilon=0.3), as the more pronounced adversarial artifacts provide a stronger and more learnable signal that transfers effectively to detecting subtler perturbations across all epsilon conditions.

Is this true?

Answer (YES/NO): NO